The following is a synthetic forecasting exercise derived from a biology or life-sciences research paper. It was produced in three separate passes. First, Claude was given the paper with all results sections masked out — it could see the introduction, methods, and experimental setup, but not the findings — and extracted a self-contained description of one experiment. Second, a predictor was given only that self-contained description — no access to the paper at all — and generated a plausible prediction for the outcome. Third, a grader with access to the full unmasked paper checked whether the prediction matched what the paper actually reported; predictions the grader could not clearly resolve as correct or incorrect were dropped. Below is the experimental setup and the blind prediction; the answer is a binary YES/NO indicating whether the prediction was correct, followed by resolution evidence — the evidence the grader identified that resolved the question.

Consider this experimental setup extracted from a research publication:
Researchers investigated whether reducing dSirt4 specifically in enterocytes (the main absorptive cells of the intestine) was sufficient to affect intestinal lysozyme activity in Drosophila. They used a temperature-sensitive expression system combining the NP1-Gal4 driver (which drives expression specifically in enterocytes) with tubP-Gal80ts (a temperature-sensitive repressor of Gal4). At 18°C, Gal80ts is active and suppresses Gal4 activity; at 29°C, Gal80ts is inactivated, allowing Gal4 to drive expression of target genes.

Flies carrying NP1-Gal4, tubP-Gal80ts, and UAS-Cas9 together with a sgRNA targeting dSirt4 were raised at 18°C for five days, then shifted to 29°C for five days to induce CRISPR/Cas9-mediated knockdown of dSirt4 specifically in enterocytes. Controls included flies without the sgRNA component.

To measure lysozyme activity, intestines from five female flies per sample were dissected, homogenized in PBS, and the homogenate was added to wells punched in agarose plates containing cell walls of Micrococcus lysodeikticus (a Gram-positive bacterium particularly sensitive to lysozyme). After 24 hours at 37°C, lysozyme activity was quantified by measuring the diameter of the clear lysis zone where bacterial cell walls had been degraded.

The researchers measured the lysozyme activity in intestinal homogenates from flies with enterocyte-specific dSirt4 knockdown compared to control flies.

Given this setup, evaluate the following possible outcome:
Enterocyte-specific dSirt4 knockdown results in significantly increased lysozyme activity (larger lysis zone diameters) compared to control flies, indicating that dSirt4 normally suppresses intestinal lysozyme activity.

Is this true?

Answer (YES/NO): YES